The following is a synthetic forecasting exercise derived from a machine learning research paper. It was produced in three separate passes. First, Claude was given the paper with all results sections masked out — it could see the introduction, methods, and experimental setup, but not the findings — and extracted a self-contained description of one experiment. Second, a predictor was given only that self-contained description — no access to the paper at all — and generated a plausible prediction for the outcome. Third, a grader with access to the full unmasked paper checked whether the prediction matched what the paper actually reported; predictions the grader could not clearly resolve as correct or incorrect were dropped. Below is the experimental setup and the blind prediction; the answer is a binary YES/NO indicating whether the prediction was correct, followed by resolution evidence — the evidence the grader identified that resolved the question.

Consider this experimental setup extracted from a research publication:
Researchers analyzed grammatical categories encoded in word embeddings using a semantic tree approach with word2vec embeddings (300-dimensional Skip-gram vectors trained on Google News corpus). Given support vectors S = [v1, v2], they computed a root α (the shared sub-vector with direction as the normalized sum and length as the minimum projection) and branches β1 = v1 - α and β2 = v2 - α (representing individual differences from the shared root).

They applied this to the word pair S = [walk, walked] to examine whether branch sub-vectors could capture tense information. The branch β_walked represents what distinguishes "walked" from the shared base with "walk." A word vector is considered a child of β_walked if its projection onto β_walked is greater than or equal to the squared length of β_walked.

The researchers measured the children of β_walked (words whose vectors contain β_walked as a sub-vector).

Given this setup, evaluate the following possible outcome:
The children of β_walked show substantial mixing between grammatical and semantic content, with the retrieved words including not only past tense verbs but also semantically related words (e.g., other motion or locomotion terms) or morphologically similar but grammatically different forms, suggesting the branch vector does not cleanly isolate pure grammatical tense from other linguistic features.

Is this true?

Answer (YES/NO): NO